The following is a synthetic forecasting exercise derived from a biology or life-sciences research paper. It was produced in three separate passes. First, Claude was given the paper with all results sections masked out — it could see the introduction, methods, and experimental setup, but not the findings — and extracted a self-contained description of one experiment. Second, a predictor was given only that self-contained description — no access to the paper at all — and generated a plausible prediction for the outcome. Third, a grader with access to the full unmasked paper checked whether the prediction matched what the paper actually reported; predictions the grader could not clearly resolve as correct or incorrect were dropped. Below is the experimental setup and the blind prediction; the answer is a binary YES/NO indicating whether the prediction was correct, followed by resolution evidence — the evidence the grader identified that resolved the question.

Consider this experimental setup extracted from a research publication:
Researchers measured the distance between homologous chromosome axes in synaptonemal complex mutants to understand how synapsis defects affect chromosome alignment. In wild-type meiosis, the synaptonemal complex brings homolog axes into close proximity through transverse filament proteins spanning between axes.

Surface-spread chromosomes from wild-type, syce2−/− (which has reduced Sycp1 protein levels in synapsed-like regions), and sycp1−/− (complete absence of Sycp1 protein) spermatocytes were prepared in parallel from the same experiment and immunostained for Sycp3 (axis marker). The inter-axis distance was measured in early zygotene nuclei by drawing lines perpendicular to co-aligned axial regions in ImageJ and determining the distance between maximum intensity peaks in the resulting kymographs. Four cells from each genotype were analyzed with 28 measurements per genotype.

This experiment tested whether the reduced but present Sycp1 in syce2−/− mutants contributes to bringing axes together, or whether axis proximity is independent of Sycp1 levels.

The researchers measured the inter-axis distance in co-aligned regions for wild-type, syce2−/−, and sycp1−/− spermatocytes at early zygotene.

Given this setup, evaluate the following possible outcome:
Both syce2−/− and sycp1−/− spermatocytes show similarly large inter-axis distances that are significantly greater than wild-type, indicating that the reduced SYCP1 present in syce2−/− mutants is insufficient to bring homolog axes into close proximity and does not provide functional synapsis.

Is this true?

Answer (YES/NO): NO